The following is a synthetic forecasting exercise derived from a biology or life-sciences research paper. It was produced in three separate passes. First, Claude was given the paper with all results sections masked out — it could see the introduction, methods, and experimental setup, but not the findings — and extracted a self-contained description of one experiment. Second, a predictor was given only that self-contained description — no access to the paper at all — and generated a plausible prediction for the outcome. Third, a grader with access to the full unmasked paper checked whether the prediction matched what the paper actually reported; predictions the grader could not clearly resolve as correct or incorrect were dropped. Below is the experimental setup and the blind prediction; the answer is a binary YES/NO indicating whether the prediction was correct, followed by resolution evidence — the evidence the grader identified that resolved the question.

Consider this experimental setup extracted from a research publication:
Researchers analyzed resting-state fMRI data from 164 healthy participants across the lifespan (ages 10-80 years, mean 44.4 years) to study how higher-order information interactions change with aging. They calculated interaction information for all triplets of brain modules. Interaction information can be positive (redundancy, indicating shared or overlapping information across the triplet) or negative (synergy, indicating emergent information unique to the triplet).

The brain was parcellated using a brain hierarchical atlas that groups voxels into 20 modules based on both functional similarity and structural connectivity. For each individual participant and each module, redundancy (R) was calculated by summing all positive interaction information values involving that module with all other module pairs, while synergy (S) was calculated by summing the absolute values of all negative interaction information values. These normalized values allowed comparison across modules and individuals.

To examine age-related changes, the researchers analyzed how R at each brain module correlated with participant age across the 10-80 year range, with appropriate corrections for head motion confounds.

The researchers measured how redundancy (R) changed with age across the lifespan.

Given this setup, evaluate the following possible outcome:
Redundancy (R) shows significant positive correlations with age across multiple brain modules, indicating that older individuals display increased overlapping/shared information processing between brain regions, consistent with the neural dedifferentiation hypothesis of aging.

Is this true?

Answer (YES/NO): YES